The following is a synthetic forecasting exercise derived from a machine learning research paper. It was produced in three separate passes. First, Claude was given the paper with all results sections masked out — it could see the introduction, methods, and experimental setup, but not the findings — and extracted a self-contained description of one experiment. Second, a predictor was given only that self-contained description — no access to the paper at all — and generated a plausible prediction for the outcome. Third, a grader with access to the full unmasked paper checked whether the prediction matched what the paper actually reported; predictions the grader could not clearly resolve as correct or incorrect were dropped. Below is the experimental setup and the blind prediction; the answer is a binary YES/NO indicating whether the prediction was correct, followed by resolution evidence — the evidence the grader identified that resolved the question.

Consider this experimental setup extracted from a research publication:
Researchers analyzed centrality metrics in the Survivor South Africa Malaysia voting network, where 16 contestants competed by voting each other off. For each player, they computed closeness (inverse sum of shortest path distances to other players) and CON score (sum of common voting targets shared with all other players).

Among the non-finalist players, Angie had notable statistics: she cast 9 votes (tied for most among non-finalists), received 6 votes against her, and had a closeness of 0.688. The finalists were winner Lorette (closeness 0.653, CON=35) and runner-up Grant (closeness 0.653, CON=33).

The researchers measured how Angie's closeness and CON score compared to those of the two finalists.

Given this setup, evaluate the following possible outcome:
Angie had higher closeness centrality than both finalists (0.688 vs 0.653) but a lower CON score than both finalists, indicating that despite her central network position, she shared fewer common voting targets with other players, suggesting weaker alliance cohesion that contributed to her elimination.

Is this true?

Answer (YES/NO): YES